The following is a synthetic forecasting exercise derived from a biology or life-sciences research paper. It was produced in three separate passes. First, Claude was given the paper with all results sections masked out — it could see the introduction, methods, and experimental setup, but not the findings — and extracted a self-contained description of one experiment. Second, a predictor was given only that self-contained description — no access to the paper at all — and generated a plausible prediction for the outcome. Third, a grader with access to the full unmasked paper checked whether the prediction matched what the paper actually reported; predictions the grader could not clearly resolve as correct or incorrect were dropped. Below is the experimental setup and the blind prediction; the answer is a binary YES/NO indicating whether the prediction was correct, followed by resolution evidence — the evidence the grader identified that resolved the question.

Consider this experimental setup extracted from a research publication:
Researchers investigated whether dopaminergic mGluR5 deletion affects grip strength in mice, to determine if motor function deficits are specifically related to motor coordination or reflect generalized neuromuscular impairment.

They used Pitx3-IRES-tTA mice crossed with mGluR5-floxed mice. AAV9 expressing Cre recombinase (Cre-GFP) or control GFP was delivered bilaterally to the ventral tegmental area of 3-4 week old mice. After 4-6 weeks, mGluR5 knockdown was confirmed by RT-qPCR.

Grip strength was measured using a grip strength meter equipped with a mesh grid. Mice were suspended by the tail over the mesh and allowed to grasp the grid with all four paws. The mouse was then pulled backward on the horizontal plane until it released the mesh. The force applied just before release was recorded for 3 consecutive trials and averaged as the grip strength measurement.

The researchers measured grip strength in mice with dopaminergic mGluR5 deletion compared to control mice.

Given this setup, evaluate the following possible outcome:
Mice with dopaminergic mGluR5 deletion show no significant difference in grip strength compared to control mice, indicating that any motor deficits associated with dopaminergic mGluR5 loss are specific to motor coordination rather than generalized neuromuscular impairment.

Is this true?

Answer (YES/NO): NO